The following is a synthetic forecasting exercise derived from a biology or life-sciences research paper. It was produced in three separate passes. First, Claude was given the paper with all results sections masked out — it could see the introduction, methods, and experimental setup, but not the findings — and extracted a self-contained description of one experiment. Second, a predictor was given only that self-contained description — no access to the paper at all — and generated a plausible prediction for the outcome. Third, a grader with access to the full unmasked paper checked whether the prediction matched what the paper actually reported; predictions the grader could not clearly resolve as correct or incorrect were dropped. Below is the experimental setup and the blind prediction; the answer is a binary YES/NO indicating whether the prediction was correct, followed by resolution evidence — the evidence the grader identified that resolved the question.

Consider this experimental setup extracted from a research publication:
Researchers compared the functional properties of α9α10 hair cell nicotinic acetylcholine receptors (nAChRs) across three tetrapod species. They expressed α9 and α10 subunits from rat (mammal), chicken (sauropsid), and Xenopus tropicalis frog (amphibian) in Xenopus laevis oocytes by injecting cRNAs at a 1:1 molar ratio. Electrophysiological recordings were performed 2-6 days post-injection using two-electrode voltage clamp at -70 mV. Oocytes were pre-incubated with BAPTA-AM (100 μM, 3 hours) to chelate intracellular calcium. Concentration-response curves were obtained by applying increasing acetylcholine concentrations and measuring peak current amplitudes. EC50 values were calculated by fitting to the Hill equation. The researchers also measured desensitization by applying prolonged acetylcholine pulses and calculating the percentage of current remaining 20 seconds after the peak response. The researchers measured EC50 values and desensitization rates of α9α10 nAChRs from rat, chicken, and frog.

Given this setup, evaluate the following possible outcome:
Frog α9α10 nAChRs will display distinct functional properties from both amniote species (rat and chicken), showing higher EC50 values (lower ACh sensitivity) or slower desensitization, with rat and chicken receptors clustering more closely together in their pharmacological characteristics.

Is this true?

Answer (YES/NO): NO